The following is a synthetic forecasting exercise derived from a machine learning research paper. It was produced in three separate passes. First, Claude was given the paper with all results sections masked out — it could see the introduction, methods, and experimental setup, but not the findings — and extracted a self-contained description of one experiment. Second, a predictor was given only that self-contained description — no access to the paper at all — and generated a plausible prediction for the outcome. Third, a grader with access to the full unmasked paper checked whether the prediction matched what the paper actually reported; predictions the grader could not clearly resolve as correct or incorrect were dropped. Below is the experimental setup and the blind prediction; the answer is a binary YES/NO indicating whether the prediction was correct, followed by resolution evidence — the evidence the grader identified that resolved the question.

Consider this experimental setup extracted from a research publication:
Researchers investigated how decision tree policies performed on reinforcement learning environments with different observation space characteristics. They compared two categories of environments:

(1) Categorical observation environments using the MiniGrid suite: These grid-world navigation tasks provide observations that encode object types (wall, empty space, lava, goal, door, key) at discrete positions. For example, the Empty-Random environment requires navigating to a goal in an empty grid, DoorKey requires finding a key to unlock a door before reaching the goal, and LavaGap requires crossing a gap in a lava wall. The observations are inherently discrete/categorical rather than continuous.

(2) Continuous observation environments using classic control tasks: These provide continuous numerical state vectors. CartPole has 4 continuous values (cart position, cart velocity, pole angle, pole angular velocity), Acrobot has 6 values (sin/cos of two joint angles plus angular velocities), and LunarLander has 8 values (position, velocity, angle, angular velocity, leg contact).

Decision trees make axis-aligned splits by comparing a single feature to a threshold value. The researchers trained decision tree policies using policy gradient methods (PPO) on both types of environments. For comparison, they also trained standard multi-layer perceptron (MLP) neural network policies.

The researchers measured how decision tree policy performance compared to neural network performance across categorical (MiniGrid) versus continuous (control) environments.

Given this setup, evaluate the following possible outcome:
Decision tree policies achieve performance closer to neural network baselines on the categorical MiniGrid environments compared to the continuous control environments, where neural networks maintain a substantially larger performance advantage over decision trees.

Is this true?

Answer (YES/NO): YES